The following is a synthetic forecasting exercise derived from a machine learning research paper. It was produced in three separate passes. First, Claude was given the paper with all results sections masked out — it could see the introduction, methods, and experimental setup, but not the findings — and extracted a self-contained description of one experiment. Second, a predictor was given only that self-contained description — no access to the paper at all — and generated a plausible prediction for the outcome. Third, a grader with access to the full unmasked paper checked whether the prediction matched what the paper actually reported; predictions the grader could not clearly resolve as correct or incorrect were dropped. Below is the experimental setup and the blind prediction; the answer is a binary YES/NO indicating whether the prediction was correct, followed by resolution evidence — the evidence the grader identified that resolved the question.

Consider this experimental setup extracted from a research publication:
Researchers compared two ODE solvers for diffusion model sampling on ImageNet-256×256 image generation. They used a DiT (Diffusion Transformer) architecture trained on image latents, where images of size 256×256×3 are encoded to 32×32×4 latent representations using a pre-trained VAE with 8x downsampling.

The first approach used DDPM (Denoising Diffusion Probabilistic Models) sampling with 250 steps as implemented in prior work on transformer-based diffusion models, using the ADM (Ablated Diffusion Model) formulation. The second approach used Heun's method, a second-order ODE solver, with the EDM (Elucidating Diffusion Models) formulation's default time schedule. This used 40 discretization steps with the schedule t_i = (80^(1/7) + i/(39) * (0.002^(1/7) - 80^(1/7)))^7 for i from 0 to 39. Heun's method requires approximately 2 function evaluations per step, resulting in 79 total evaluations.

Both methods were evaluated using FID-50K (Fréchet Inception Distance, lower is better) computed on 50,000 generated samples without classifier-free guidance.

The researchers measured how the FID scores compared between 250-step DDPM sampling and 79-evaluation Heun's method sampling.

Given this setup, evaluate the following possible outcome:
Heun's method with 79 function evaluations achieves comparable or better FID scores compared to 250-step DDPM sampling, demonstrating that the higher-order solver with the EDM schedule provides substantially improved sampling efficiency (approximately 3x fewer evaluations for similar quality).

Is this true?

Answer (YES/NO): YES